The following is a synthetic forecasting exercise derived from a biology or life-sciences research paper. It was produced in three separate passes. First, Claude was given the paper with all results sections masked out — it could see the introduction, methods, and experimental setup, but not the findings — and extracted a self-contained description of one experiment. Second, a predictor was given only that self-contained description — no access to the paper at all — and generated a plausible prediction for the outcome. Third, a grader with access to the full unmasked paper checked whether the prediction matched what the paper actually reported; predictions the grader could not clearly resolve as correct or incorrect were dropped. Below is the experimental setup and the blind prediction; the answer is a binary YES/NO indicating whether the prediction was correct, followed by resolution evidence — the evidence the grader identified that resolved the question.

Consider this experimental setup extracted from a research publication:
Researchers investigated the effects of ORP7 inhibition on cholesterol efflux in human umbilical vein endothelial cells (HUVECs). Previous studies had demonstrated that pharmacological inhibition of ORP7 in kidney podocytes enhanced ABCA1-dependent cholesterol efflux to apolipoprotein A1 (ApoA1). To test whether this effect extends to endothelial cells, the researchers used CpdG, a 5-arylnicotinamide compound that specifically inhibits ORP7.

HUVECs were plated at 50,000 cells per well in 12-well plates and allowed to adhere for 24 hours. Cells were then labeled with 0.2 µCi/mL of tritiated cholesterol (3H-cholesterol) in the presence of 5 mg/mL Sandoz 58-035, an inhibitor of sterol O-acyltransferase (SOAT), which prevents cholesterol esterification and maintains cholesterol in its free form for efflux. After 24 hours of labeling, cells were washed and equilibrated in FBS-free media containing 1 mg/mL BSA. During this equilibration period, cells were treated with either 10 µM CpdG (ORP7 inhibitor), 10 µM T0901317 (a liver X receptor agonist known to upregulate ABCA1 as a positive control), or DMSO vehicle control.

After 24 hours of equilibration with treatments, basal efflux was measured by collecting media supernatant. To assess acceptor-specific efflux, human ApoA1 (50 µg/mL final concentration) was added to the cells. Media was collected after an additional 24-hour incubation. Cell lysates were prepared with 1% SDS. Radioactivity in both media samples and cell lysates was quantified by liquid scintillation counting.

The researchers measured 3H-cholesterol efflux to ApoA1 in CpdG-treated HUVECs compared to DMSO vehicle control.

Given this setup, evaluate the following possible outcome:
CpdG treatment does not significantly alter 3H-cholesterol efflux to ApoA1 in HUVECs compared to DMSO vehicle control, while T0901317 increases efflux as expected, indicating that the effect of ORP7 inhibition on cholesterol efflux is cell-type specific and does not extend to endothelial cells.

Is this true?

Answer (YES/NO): YES